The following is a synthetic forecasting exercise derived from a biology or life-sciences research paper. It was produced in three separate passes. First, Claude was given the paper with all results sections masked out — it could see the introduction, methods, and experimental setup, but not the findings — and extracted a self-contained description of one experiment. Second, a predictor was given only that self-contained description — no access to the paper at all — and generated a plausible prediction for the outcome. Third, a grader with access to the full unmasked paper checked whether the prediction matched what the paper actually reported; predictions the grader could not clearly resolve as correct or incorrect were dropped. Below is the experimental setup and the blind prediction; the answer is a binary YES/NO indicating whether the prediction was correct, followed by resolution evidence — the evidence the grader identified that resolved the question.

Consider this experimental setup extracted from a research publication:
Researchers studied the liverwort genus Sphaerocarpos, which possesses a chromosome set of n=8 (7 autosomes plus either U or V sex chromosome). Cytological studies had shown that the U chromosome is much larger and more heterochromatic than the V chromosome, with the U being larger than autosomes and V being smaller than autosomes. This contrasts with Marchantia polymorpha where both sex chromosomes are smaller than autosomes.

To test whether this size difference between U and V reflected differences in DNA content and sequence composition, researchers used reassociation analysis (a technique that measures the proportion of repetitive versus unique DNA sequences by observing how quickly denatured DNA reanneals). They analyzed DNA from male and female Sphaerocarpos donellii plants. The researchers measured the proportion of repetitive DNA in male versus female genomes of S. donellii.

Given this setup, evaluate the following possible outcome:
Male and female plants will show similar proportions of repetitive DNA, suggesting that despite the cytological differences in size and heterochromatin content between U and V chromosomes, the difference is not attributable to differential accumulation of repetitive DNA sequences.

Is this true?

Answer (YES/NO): YES